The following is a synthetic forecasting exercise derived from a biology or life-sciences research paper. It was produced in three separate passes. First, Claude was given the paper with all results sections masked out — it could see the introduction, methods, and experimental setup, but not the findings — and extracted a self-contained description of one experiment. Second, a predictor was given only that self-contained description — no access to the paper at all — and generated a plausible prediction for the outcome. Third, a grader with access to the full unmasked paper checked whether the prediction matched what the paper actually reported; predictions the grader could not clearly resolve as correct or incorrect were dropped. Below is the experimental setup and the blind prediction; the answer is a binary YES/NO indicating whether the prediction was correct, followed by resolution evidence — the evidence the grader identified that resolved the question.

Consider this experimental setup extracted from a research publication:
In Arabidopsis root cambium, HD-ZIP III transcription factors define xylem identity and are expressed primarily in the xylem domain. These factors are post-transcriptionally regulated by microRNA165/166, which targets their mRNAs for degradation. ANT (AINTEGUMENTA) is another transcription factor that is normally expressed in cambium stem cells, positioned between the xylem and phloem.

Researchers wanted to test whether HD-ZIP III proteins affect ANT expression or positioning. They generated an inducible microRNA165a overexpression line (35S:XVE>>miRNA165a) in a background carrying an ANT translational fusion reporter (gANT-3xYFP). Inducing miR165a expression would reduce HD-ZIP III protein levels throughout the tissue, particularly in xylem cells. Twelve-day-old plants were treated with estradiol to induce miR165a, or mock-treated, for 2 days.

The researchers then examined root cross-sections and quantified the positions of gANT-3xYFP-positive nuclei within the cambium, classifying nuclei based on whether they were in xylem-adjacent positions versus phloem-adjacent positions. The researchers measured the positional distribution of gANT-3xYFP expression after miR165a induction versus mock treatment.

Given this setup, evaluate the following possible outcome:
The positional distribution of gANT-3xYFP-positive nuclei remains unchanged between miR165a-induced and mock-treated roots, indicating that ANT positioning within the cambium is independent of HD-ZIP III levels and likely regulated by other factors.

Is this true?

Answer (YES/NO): NO